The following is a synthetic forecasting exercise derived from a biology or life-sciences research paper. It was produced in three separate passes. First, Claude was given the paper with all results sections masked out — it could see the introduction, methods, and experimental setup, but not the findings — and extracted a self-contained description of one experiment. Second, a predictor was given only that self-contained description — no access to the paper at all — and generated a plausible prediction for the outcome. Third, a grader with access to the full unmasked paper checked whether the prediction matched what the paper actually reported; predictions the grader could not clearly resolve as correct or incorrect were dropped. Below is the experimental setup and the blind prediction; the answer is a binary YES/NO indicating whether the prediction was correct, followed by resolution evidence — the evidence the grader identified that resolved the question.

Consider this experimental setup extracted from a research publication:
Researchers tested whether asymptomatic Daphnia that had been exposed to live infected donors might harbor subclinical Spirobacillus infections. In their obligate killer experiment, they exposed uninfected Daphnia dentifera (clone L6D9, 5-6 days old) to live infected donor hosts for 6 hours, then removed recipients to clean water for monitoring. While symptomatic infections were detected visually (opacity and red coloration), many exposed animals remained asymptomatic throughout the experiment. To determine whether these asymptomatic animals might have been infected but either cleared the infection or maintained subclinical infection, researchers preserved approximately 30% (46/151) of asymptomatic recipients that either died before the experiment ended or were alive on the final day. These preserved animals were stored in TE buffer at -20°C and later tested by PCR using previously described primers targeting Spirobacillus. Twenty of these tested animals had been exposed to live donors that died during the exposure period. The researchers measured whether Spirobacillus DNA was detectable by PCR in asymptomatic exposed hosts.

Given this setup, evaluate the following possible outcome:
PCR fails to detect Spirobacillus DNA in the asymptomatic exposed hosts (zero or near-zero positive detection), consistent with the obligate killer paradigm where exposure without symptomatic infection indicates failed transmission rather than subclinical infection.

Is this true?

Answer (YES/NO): YES